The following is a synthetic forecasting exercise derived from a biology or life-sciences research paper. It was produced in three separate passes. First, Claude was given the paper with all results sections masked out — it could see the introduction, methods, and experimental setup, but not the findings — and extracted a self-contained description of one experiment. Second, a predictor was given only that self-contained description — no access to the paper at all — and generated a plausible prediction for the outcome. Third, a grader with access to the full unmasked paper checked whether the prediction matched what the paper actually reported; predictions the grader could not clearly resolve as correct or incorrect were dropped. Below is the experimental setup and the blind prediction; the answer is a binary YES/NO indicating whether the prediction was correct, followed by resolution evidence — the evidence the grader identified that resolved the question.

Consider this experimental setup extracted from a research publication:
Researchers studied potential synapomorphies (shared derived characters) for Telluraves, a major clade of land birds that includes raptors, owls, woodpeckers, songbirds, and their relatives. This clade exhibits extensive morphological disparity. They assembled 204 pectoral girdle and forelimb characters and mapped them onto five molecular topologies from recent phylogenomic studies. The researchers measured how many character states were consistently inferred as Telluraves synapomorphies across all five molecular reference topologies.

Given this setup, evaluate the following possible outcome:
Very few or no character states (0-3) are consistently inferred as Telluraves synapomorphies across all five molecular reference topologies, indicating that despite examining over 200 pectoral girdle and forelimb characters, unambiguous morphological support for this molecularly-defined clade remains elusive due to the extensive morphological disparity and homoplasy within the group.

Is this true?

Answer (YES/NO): YES